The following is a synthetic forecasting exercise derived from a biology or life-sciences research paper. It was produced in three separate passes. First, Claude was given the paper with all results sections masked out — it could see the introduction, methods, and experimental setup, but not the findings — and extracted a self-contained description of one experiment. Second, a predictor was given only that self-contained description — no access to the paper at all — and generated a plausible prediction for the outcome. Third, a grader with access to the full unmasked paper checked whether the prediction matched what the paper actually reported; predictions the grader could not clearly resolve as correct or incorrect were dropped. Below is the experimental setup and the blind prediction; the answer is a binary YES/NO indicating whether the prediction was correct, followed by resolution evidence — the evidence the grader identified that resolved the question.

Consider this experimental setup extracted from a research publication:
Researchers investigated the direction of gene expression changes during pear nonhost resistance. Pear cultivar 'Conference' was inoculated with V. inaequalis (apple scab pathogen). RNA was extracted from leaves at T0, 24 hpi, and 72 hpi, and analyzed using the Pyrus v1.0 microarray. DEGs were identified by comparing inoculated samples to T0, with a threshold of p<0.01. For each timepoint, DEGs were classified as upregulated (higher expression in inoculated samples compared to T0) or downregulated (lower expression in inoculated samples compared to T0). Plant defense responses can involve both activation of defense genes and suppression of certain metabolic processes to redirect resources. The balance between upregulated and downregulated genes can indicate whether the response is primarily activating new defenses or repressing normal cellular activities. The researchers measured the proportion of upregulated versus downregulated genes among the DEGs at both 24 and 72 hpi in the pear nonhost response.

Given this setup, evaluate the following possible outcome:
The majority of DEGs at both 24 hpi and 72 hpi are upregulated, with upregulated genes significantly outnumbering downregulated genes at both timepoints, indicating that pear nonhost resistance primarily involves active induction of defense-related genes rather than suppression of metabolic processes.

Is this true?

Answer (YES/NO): NO